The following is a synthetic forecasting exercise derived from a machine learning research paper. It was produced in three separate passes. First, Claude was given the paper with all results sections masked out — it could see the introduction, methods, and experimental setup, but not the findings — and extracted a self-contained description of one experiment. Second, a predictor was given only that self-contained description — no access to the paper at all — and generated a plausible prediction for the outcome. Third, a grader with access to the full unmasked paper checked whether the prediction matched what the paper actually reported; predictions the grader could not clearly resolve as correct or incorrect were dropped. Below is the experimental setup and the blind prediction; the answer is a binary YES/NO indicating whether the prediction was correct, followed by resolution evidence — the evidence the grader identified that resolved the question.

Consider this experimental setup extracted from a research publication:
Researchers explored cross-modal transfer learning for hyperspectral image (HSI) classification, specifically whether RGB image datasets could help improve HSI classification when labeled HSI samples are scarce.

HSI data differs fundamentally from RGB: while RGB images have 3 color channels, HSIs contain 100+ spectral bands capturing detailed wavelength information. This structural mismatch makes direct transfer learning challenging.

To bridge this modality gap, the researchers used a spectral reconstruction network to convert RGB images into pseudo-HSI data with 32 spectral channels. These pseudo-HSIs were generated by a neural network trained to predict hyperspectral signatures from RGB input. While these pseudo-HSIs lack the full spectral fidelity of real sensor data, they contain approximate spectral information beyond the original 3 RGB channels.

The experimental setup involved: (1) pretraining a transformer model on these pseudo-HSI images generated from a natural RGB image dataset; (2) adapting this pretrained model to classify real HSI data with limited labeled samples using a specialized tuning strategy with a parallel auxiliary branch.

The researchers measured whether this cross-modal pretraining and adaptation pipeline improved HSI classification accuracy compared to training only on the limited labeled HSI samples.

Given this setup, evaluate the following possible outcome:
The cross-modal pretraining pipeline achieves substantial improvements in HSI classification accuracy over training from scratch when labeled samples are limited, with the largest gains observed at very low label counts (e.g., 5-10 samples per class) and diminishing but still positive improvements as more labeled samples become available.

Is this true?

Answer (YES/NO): NO